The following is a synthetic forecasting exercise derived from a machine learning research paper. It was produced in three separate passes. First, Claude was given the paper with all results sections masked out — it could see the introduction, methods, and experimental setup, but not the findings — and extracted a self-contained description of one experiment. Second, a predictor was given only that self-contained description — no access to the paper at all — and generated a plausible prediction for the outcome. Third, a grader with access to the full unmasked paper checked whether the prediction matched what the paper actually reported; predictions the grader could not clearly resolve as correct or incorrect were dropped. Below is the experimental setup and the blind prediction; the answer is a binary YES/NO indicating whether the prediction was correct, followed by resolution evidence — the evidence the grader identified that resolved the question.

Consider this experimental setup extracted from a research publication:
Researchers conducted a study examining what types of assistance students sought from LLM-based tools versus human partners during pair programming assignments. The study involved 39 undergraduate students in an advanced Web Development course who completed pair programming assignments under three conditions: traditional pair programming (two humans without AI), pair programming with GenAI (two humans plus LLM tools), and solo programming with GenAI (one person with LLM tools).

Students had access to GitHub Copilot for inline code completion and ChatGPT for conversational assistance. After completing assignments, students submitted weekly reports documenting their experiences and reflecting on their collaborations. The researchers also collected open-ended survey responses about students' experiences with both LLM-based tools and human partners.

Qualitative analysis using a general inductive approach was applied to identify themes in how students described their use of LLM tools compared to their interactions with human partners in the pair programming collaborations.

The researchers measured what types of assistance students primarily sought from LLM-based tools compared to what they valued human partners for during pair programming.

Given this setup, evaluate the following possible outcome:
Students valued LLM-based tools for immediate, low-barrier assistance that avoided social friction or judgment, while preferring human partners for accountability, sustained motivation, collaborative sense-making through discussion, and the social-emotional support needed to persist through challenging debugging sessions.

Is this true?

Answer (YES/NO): NO